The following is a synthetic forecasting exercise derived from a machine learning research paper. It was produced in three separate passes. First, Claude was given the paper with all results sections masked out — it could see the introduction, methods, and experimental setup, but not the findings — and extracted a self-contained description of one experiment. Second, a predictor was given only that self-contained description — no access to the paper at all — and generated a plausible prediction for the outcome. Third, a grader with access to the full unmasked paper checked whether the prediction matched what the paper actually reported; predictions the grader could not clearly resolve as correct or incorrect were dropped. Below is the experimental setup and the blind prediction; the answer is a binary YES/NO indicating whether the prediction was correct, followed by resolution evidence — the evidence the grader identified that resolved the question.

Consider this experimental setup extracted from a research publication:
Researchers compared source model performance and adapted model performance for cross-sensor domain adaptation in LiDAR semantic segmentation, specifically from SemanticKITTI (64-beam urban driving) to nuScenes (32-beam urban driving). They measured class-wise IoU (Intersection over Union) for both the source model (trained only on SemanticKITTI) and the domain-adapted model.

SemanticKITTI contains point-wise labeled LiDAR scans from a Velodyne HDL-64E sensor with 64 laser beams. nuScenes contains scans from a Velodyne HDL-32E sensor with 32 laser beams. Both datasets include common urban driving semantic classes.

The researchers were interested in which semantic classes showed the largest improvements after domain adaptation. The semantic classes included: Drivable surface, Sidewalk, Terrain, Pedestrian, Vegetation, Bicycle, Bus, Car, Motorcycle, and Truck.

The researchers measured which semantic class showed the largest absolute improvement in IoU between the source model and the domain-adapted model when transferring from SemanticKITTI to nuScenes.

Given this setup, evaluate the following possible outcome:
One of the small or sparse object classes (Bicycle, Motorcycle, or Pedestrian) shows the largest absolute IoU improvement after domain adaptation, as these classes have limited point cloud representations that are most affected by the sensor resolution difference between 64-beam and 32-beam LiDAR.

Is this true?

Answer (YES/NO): YES